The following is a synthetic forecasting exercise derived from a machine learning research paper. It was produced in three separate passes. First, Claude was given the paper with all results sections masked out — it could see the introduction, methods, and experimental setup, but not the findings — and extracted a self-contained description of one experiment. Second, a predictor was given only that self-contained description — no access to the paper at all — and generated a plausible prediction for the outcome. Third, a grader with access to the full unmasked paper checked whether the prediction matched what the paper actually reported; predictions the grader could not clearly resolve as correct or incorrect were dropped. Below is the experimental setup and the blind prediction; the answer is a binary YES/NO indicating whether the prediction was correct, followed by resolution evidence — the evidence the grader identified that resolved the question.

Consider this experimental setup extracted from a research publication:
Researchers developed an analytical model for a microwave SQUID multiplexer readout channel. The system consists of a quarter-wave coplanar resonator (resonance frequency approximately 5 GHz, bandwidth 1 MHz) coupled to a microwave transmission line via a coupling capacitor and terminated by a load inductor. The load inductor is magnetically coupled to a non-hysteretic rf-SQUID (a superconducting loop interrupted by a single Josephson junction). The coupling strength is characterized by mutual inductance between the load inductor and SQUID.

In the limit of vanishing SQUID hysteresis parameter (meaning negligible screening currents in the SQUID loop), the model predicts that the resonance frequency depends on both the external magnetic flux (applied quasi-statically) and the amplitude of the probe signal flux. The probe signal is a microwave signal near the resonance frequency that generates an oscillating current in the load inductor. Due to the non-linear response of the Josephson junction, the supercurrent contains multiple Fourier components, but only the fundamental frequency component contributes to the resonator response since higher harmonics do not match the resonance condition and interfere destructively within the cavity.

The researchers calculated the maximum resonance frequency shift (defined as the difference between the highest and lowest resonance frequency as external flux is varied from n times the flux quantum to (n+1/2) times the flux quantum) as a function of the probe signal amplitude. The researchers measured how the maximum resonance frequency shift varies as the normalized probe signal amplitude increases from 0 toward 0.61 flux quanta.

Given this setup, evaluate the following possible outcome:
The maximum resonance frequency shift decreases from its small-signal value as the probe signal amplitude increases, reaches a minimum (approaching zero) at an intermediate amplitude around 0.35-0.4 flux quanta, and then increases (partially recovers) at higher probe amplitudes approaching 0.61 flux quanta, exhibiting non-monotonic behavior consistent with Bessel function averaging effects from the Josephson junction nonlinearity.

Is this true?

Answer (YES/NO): NO